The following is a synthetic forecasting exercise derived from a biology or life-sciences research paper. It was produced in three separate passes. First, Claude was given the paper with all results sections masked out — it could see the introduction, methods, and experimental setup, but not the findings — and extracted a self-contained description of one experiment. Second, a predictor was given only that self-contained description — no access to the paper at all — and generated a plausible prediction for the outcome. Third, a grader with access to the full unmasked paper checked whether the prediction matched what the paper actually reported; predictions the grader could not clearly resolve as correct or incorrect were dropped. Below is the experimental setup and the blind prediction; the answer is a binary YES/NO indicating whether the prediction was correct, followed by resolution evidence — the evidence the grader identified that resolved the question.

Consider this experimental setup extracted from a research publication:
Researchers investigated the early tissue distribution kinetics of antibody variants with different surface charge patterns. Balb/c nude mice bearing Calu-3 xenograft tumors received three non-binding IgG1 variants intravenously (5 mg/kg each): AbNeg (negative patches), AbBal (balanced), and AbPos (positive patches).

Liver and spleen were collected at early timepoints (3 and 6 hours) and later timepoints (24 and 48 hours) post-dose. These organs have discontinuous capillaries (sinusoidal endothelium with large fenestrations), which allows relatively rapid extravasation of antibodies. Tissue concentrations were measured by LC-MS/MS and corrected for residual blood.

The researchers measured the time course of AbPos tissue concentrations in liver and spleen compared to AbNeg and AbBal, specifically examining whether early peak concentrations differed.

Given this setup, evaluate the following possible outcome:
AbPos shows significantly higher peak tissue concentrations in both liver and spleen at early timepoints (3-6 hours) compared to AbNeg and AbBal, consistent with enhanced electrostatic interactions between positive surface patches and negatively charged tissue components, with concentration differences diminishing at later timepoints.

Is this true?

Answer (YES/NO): YES